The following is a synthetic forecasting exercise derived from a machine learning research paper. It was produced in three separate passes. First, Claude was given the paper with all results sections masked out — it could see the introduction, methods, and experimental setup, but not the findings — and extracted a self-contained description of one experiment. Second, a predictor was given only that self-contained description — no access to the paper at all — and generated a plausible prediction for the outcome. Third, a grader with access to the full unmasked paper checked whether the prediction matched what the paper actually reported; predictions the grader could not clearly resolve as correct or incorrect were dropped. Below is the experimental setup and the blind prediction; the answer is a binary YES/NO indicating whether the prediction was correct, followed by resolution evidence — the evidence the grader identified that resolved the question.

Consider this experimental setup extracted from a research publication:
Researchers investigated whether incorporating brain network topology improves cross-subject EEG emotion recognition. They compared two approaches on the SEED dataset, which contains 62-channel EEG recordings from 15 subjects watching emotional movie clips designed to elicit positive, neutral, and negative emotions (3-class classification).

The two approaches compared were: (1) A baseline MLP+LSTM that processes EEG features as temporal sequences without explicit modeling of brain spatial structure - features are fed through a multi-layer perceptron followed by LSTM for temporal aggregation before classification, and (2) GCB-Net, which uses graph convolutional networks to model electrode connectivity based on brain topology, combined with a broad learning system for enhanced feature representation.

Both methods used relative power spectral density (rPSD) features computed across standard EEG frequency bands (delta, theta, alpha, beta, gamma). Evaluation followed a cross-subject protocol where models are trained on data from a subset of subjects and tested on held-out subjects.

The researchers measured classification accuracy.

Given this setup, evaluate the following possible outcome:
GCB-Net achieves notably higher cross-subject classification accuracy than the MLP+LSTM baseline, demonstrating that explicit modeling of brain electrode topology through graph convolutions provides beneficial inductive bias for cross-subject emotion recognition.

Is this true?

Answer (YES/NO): NO